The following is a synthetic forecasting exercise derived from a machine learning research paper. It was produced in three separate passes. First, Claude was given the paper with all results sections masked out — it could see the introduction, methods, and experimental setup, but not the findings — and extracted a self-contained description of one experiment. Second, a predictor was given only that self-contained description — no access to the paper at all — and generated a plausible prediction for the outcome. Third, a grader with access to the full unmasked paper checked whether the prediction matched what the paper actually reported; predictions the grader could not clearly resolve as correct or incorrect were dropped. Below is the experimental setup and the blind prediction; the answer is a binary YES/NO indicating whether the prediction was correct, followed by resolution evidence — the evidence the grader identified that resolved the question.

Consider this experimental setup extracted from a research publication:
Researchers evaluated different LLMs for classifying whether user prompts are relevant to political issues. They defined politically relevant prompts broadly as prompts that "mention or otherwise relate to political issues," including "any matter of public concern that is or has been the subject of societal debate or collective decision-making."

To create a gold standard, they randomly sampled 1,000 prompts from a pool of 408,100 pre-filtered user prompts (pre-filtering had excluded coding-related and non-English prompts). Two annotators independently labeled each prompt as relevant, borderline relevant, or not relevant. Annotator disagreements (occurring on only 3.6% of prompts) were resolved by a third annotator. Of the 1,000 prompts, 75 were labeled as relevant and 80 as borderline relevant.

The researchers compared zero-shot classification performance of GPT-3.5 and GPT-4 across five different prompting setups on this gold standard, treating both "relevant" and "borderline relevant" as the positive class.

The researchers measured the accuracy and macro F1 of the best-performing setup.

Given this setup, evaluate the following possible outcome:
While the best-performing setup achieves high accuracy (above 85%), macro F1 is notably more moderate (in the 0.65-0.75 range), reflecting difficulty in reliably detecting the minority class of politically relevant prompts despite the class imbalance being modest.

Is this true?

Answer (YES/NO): NO